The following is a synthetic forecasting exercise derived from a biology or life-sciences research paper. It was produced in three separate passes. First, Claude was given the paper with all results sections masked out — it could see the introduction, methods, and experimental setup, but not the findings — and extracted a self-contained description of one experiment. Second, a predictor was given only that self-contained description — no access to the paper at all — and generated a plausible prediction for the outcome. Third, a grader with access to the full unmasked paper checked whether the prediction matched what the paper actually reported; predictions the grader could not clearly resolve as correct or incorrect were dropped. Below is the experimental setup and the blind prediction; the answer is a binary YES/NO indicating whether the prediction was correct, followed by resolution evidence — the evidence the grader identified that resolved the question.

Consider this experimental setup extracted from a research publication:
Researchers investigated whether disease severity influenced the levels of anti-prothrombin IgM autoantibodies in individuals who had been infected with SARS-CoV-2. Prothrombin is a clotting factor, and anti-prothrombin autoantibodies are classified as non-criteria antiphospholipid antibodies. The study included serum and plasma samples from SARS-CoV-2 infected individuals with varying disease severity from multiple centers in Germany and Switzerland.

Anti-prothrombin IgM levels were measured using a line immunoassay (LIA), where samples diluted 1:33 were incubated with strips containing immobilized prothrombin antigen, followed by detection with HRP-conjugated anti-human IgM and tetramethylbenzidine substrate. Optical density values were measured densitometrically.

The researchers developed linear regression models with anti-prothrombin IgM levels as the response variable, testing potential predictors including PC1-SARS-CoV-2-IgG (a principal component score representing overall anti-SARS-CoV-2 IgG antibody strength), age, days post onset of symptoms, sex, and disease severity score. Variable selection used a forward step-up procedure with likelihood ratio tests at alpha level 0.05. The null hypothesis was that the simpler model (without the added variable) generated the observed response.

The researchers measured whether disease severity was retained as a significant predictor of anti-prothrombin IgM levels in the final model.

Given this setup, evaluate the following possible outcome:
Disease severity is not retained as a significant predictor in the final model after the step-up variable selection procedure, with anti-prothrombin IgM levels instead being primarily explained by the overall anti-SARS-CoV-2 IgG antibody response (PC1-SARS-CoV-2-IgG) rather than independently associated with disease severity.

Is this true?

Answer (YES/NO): NO